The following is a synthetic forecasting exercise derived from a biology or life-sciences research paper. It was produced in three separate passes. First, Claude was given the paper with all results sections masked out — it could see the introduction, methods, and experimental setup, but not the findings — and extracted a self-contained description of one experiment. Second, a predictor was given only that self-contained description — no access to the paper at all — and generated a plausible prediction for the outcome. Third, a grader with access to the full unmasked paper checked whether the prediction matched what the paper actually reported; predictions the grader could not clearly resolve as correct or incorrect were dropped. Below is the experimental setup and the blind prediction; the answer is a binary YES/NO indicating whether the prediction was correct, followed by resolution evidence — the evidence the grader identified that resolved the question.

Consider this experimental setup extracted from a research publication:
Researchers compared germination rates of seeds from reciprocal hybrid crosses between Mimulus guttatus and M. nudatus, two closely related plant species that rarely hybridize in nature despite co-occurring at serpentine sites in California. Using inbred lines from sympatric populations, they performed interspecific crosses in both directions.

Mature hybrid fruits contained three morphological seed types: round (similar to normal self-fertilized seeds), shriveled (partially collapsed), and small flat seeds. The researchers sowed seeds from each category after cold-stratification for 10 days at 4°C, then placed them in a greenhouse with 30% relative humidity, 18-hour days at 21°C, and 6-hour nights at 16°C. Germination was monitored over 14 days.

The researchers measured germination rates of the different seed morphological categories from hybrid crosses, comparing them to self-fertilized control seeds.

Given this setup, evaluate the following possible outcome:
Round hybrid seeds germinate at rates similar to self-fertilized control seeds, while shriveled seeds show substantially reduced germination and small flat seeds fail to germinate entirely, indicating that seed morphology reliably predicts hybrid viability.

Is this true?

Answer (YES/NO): NO